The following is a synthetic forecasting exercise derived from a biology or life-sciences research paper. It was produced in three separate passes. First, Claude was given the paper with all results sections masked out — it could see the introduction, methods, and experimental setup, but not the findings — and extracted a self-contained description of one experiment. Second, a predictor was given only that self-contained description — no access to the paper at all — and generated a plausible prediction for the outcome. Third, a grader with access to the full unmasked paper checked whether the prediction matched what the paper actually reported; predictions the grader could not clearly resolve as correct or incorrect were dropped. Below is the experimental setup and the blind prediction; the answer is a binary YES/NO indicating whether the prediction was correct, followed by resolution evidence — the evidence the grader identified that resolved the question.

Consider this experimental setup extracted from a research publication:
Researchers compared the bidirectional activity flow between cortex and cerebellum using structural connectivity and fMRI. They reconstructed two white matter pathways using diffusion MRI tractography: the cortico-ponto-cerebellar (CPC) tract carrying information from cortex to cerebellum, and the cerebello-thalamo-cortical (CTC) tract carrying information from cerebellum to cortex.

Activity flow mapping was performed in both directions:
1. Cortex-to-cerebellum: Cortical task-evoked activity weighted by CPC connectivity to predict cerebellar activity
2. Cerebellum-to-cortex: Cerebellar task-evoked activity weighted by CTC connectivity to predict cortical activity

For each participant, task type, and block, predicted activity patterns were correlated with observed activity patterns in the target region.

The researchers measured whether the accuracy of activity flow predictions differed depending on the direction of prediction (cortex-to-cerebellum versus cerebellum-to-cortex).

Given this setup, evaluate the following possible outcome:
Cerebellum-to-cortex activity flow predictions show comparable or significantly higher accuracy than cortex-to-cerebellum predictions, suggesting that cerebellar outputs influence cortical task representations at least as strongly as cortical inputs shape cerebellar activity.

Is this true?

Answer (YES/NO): YES